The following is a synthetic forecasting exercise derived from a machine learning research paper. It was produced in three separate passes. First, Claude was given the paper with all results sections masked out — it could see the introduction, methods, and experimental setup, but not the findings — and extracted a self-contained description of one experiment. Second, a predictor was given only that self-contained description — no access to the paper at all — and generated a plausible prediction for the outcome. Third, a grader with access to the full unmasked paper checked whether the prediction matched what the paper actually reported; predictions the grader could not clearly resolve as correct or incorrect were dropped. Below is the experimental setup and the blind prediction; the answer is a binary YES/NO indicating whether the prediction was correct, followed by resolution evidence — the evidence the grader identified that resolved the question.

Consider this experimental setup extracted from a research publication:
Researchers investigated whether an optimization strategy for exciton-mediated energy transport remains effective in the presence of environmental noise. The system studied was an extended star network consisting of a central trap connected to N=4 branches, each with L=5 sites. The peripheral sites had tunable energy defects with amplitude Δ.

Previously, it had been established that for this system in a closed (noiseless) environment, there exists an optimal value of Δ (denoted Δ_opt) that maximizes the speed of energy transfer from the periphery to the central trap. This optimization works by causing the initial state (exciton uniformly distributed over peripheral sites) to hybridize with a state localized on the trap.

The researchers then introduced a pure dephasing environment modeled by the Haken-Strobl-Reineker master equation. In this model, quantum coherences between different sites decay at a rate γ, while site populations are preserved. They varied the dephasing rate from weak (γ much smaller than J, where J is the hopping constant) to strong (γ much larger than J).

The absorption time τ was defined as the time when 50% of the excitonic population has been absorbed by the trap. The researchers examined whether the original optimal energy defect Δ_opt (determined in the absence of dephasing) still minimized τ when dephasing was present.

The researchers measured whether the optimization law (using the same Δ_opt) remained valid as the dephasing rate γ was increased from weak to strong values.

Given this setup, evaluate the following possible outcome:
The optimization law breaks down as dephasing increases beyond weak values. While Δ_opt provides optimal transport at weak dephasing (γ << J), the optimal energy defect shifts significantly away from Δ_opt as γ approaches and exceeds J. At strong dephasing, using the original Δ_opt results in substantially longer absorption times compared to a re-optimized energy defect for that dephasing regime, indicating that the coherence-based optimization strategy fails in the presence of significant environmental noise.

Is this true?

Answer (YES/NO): NO